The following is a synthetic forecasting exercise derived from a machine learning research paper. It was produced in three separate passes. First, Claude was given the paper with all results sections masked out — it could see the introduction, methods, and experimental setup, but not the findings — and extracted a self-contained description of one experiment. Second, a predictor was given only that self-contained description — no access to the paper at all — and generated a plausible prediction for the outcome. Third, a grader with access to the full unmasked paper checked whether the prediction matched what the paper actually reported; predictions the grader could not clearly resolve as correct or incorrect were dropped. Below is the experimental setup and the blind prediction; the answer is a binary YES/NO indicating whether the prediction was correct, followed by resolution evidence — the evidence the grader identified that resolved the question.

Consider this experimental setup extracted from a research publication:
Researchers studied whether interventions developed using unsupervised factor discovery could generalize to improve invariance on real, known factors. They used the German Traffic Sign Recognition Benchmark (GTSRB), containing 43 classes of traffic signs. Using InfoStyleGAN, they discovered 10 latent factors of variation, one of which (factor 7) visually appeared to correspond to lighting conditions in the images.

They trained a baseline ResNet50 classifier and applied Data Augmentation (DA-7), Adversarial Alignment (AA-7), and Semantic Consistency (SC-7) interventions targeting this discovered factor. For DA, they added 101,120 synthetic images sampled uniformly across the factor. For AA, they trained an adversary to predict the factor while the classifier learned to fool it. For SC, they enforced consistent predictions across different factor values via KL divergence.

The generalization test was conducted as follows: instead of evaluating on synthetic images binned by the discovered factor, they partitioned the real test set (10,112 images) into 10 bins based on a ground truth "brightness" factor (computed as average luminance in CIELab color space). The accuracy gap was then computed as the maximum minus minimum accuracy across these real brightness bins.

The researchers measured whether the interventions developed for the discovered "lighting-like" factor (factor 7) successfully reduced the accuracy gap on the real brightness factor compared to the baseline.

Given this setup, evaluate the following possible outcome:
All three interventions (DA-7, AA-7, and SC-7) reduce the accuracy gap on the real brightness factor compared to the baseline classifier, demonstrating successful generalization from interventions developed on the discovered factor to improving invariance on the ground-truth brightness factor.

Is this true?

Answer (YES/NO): NO